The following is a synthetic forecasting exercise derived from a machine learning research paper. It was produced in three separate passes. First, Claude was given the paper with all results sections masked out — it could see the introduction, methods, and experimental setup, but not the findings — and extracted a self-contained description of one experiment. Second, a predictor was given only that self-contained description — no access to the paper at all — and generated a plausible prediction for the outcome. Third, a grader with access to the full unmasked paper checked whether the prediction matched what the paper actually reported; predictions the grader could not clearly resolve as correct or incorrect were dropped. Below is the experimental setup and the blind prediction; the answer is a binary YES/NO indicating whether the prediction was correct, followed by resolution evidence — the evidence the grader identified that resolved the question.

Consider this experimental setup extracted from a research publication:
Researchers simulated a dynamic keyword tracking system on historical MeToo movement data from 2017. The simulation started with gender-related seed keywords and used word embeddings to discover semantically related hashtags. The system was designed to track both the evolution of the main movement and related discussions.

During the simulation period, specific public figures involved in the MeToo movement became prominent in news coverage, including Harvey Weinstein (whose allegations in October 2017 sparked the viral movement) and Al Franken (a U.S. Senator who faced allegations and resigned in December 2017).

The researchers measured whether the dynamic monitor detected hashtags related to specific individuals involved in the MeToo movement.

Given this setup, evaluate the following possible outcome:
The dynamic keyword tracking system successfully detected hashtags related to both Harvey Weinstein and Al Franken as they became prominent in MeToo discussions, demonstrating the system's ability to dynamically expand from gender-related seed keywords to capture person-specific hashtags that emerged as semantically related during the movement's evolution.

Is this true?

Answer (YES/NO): YES